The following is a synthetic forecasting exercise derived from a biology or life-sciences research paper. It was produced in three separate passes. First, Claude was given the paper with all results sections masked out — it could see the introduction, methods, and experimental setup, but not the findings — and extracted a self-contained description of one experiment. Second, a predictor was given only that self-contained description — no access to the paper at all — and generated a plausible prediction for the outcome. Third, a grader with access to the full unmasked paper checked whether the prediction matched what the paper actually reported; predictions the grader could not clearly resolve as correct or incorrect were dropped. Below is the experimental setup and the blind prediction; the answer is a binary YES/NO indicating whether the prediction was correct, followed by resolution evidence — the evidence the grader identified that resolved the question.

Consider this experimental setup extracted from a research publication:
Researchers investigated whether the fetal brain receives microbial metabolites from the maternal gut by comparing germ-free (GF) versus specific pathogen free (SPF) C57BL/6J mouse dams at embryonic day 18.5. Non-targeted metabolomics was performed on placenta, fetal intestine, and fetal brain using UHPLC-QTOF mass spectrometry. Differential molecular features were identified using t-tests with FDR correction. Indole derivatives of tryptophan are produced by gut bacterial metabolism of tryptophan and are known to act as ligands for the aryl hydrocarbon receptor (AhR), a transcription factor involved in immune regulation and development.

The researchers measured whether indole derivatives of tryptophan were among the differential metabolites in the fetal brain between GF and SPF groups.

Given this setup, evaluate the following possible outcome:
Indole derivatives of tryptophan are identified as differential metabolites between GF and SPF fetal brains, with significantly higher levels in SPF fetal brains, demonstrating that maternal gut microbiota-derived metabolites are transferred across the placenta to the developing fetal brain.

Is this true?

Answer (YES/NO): YES